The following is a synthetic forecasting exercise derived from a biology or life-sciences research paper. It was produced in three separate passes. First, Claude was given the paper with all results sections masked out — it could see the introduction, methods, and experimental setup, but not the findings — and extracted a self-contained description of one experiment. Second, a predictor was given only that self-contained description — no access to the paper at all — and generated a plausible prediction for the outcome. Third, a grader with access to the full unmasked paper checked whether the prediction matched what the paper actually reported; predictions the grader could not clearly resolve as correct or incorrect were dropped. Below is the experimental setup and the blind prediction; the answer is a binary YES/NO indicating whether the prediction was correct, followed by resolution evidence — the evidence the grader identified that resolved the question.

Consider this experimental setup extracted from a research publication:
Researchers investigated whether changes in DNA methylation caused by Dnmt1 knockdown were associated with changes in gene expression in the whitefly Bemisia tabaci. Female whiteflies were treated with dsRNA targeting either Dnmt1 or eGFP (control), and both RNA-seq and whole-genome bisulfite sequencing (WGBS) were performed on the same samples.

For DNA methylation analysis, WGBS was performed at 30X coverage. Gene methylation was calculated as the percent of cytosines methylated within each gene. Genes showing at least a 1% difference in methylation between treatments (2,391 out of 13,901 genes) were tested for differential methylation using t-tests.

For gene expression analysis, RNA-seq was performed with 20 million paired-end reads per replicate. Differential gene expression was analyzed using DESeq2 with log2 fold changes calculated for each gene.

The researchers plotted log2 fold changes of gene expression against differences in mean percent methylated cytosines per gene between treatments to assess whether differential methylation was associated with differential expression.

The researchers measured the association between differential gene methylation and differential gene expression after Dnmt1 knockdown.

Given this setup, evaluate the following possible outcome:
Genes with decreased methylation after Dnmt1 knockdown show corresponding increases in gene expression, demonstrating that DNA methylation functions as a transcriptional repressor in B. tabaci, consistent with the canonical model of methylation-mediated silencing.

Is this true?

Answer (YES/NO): NO